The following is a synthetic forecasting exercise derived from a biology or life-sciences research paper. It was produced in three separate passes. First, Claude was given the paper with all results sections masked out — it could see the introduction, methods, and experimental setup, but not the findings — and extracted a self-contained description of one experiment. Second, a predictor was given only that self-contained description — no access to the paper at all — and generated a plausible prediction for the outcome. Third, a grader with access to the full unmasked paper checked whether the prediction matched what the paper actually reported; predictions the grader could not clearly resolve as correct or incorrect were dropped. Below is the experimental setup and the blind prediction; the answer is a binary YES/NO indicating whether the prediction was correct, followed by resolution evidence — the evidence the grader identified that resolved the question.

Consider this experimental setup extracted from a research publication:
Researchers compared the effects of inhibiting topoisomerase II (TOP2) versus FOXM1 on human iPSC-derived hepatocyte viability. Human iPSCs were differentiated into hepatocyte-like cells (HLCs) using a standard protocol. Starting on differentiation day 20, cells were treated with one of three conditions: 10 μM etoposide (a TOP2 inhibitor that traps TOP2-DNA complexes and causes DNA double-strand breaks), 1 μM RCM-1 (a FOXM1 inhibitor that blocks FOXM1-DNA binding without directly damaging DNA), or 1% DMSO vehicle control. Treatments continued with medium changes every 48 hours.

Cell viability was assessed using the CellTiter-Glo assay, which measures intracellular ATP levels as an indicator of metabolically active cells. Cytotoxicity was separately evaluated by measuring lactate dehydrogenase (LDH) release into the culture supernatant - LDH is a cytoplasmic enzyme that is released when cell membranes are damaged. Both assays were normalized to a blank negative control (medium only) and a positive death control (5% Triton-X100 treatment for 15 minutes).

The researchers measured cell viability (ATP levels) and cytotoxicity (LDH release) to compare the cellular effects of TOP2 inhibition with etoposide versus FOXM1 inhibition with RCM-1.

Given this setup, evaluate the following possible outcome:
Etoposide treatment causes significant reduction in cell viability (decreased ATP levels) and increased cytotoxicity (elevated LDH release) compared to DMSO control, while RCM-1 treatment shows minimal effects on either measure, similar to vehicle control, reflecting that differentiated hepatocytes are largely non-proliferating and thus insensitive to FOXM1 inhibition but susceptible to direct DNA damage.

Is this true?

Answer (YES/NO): NO